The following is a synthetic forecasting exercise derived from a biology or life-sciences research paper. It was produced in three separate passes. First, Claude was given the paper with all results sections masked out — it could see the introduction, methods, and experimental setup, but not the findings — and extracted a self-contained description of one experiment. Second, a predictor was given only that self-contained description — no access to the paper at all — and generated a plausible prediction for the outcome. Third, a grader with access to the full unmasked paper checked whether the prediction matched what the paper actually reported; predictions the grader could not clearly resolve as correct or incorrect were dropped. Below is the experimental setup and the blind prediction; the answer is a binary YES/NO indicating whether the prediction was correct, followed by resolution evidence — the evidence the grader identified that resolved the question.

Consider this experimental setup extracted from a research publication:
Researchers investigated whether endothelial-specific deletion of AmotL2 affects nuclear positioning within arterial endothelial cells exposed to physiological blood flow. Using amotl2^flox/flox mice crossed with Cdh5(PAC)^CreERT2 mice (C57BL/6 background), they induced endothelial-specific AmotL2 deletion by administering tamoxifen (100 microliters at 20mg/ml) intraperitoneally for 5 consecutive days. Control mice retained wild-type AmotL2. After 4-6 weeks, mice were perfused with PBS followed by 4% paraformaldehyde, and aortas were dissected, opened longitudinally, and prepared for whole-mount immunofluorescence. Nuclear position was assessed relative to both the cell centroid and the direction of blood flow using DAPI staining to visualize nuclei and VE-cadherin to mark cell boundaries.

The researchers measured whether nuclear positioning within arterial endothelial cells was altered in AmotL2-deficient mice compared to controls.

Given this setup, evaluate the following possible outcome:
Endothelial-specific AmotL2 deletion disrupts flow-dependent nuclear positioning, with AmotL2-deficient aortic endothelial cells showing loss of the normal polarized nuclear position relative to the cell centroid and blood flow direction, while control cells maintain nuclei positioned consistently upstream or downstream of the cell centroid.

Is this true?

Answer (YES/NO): YES